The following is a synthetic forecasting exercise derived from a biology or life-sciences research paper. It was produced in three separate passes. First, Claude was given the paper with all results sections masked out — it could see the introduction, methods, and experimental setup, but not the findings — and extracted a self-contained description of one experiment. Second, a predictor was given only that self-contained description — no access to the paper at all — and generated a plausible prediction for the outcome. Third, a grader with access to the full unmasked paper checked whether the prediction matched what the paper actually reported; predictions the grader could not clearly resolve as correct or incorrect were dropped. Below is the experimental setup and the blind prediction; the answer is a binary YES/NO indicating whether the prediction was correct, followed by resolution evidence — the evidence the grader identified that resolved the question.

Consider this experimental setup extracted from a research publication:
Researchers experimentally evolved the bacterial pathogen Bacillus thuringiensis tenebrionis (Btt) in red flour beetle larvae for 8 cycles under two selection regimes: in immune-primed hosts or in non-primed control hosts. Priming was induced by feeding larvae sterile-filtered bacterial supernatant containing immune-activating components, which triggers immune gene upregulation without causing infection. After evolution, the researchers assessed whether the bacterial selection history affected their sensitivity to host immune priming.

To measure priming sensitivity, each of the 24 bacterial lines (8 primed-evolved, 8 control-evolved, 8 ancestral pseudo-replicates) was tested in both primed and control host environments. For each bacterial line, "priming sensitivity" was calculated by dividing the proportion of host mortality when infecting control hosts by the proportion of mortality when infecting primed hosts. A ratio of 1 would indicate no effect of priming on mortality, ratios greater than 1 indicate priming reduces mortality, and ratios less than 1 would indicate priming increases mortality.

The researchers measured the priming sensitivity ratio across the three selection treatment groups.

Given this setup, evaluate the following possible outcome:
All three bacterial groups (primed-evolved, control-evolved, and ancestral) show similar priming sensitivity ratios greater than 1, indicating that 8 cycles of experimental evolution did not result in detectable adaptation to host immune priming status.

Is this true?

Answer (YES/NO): NO